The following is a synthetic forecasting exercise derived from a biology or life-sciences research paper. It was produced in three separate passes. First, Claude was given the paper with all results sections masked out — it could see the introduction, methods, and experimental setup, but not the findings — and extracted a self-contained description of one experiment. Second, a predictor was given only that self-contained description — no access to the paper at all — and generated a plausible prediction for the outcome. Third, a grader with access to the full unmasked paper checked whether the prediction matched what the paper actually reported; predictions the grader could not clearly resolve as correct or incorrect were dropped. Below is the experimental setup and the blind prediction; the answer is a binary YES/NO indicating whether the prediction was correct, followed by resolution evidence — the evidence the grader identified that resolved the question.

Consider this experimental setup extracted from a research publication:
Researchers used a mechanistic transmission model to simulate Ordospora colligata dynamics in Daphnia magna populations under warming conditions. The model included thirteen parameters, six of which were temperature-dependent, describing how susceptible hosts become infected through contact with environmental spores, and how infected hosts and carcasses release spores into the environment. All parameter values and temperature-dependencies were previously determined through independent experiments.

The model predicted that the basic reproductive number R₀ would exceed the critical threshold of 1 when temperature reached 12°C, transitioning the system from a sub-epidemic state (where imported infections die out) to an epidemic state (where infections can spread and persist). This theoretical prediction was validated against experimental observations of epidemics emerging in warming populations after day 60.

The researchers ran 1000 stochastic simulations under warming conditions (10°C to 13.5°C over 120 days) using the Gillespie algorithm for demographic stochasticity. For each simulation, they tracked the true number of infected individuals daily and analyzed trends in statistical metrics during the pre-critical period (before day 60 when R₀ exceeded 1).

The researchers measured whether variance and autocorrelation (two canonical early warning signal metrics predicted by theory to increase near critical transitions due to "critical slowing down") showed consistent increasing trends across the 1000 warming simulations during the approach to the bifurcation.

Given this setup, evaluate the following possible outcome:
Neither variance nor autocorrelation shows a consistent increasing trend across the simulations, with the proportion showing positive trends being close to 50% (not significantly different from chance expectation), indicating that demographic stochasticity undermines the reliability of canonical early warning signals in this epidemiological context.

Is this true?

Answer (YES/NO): NO